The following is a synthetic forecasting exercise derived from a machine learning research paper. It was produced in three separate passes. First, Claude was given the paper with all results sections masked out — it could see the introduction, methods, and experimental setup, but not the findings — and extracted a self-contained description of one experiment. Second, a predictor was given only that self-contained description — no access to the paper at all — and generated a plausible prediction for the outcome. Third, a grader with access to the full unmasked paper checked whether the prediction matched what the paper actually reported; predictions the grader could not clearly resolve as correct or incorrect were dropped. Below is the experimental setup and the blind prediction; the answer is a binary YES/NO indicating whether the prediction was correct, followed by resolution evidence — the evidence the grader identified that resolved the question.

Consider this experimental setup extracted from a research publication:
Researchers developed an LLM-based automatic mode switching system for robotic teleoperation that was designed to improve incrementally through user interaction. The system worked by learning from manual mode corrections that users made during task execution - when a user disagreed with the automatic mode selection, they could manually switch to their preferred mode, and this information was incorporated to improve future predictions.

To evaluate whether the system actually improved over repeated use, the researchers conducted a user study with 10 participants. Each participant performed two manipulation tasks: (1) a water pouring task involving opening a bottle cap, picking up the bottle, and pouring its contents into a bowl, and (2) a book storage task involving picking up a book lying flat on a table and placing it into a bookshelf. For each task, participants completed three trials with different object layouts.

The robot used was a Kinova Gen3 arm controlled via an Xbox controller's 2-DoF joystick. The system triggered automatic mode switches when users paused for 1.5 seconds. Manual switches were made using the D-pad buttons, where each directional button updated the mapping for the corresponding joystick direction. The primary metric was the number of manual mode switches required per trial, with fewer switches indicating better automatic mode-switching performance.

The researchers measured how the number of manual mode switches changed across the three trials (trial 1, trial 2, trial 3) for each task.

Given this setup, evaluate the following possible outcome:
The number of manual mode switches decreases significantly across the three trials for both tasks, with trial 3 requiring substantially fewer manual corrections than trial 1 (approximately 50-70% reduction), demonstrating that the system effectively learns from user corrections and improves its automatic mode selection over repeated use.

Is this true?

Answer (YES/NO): NO